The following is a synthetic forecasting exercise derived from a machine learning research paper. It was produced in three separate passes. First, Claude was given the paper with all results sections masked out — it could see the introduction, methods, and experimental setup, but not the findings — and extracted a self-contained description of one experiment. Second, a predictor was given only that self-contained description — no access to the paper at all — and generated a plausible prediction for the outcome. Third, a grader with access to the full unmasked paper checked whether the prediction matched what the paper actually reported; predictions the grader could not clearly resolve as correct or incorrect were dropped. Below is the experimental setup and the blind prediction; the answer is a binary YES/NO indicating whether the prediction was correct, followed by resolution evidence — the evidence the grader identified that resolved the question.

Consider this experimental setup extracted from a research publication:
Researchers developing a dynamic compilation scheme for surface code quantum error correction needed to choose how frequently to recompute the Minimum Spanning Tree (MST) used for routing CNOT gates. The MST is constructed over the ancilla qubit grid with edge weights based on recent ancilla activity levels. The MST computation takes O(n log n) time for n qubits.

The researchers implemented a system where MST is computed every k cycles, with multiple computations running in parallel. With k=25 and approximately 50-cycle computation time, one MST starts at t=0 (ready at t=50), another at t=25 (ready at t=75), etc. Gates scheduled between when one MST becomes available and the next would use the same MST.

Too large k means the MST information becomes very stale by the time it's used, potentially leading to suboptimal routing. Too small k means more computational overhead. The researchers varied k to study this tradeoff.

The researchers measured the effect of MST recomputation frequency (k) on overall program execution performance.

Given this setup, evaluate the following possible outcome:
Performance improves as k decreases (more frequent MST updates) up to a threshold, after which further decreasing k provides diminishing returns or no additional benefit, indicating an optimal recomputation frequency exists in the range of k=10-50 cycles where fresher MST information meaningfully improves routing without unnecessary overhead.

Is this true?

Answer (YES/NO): NO